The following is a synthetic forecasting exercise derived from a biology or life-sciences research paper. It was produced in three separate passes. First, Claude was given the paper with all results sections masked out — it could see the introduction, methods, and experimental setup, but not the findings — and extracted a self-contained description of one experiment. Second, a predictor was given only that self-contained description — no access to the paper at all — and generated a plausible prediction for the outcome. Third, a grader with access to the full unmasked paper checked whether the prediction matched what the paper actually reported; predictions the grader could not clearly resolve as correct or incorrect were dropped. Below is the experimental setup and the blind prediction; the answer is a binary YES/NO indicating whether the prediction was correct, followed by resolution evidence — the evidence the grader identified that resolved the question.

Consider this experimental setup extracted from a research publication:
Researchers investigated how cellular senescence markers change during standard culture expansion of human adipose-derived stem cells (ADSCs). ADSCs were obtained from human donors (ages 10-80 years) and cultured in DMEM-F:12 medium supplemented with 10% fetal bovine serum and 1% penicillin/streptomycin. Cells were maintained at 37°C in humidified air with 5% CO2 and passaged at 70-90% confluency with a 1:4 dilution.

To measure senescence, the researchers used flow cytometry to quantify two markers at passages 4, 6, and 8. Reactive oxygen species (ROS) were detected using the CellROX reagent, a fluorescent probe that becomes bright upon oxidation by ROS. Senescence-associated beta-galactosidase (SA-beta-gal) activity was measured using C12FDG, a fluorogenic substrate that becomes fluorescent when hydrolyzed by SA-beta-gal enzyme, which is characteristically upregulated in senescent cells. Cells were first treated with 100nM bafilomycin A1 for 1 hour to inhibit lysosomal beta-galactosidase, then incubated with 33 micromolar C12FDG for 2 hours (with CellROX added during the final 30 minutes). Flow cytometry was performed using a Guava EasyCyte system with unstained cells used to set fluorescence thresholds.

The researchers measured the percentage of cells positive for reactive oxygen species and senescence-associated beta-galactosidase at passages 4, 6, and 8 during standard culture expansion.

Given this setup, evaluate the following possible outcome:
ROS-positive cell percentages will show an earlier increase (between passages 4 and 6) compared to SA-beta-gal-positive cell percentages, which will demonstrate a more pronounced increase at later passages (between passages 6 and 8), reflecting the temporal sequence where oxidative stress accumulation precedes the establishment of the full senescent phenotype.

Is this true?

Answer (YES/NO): NO